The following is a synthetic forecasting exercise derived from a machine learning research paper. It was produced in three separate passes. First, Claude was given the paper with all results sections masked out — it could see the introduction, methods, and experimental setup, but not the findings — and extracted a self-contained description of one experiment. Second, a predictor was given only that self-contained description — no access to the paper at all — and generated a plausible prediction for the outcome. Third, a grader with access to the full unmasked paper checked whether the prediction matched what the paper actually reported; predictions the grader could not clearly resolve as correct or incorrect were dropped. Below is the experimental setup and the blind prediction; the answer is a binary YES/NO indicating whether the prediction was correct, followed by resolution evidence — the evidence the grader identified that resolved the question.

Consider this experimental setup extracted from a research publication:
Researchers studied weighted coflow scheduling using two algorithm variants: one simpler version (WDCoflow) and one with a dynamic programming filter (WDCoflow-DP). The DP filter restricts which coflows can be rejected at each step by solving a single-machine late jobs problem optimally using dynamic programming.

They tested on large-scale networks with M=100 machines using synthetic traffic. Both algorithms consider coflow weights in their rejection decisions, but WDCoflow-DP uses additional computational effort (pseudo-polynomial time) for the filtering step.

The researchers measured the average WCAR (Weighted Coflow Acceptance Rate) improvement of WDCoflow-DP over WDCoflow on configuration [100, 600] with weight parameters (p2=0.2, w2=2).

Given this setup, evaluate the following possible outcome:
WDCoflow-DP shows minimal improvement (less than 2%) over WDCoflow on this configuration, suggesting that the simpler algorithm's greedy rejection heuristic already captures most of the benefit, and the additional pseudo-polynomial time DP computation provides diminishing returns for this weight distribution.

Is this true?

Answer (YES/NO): NO